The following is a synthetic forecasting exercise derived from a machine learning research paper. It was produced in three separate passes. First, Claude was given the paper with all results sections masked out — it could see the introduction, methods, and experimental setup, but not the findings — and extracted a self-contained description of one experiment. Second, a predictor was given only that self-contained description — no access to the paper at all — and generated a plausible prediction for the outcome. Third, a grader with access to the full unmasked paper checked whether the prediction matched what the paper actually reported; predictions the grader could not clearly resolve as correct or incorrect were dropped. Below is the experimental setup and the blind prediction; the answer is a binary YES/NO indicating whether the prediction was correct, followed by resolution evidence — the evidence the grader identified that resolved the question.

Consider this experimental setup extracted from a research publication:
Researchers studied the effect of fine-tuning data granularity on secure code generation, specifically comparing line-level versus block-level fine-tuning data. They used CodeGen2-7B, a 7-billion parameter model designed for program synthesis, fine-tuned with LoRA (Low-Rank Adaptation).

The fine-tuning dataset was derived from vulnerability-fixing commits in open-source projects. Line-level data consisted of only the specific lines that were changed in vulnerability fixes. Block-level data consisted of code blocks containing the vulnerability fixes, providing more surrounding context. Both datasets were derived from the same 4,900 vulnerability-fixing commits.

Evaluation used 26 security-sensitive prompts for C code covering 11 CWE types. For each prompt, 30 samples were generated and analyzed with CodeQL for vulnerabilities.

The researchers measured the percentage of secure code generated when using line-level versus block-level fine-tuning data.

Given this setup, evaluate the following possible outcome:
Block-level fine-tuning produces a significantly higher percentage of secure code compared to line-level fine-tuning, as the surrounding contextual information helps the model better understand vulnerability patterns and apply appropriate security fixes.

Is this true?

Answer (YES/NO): YES